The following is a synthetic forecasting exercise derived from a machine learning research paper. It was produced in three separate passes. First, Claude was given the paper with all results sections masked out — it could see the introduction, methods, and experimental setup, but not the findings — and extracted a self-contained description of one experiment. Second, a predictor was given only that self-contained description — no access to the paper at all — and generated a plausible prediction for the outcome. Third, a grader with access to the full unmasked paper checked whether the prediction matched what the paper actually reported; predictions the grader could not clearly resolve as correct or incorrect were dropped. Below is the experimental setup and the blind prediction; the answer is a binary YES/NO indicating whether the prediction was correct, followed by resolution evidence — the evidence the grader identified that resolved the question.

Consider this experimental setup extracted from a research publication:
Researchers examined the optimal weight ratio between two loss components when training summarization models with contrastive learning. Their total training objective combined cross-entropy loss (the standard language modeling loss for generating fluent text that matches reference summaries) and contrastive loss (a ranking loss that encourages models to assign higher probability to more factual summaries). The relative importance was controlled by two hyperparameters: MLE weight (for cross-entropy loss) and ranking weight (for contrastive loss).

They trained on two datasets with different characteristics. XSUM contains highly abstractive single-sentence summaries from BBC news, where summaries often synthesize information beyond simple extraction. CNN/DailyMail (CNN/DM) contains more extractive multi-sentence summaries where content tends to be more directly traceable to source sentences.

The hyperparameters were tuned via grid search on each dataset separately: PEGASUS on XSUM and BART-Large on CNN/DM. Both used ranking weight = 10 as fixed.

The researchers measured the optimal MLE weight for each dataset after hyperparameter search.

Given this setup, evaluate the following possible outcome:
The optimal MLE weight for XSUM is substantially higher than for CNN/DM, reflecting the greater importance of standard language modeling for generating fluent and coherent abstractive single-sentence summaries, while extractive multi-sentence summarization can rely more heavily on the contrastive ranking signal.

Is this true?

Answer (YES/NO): YES